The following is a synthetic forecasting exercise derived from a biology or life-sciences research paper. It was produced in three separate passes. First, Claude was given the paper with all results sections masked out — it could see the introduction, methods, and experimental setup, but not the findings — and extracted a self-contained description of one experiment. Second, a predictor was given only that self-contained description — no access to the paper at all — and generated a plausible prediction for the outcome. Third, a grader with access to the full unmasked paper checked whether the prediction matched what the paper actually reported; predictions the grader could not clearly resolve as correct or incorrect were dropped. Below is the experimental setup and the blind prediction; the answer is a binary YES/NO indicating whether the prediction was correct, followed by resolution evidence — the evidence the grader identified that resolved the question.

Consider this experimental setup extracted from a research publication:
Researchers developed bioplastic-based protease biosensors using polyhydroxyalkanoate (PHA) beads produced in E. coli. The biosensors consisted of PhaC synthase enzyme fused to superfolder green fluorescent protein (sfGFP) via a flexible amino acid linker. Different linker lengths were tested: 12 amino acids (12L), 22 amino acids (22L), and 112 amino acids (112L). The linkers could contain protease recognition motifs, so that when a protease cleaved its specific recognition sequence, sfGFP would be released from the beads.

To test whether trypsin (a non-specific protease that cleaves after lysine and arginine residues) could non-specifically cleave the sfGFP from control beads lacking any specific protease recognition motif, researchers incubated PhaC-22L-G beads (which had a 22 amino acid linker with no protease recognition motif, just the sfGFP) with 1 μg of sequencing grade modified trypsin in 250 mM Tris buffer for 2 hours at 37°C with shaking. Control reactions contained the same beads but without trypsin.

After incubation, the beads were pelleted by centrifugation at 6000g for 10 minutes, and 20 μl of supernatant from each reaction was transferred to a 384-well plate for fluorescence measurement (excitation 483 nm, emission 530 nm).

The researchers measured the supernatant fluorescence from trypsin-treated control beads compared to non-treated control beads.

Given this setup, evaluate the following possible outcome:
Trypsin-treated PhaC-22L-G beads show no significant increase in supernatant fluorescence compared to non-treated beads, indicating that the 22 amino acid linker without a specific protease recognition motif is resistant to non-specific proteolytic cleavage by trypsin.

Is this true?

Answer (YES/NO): NO